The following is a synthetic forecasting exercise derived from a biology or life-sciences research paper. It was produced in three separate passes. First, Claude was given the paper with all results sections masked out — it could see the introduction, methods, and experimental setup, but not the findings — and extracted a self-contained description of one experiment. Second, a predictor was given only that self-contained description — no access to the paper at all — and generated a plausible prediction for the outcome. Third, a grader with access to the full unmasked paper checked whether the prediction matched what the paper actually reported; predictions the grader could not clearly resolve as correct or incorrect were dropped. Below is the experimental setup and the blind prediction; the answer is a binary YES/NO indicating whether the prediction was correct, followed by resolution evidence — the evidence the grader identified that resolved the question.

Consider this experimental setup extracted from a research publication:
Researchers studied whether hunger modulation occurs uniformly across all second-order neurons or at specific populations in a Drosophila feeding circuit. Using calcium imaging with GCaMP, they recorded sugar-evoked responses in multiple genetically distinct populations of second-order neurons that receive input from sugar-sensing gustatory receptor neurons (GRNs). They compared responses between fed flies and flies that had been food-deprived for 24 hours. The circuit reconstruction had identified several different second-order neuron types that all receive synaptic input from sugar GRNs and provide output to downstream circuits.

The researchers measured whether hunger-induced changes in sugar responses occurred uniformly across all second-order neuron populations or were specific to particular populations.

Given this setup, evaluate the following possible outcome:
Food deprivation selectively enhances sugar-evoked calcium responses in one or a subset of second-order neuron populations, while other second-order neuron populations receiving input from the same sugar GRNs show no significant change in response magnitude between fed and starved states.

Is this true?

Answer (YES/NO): YES